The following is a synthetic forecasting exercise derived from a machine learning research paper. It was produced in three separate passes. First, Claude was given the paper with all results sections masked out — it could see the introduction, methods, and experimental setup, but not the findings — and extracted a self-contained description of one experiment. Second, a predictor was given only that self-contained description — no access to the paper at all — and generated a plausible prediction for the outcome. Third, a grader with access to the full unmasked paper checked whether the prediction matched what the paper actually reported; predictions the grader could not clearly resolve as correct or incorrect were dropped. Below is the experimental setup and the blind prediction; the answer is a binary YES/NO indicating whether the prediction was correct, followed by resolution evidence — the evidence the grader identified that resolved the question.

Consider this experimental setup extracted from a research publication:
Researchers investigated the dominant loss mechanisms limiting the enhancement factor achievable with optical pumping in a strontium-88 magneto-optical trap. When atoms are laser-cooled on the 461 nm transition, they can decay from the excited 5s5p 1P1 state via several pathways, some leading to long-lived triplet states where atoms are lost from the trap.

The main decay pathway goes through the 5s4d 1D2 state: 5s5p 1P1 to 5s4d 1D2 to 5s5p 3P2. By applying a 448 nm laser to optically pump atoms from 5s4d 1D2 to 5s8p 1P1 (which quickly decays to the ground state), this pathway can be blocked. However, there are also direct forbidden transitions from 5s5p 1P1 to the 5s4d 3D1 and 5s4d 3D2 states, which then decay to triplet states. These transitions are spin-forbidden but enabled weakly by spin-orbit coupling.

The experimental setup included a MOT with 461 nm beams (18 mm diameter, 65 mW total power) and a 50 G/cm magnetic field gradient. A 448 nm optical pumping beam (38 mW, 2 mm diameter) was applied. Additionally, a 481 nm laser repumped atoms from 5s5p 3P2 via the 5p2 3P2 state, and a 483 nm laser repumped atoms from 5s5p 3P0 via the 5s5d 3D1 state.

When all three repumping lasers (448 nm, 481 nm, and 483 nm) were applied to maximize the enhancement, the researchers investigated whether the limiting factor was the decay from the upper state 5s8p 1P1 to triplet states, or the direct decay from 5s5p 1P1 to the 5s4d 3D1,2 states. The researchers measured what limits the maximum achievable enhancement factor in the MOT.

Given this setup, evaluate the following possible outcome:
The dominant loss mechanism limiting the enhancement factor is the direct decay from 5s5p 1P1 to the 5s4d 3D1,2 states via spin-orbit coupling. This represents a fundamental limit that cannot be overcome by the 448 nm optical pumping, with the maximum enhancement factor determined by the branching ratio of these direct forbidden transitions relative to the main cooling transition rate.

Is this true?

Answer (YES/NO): YES